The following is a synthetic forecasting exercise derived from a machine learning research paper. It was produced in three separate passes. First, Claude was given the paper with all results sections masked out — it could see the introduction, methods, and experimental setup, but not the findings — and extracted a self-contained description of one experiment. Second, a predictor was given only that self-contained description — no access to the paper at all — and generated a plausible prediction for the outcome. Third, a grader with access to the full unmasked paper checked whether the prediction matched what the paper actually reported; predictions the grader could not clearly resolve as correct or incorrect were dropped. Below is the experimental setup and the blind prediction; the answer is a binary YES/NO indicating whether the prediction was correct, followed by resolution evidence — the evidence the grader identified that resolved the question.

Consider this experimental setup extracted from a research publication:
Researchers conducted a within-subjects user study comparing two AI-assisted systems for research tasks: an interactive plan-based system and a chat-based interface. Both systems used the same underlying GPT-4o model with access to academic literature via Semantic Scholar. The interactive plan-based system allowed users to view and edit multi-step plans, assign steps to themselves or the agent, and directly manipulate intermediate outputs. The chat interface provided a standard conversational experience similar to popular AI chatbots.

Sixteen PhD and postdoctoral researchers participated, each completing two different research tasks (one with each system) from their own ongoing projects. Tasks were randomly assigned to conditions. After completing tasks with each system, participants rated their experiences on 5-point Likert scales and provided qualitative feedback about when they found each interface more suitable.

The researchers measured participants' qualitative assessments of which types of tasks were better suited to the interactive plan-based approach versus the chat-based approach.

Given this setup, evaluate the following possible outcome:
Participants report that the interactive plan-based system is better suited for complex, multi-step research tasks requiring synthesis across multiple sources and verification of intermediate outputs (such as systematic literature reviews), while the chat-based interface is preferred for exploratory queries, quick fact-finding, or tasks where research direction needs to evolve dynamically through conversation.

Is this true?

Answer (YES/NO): YES